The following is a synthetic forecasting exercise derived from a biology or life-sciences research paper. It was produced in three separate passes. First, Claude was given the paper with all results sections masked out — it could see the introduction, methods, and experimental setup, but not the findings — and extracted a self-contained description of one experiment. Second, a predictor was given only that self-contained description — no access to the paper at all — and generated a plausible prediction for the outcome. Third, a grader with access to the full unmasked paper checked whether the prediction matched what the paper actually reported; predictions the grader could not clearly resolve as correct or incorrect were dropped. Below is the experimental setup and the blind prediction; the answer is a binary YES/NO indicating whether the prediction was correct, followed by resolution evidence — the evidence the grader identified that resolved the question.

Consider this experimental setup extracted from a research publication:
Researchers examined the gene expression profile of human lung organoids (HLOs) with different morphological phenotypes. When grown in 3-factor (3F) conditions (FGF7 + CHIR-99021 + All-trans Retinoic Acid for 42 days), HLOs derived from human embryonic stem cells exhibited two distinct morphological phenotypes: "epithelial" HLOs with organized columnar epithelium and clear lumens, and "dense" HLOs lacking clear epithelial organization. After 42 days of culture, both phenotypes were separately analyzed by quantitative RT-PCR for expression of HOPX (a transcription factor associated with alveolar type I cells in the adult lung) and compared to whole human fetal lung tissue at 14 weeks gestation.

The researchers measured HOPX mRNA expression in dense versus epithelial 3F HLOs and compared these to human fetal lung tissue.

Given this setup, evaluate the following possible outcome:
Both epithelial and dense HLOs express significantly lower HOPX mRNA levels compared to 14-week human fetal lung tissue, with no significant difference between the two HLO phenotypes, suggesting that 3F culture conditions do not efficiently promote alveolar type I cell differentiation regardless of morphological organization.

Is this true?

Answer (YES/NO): NO